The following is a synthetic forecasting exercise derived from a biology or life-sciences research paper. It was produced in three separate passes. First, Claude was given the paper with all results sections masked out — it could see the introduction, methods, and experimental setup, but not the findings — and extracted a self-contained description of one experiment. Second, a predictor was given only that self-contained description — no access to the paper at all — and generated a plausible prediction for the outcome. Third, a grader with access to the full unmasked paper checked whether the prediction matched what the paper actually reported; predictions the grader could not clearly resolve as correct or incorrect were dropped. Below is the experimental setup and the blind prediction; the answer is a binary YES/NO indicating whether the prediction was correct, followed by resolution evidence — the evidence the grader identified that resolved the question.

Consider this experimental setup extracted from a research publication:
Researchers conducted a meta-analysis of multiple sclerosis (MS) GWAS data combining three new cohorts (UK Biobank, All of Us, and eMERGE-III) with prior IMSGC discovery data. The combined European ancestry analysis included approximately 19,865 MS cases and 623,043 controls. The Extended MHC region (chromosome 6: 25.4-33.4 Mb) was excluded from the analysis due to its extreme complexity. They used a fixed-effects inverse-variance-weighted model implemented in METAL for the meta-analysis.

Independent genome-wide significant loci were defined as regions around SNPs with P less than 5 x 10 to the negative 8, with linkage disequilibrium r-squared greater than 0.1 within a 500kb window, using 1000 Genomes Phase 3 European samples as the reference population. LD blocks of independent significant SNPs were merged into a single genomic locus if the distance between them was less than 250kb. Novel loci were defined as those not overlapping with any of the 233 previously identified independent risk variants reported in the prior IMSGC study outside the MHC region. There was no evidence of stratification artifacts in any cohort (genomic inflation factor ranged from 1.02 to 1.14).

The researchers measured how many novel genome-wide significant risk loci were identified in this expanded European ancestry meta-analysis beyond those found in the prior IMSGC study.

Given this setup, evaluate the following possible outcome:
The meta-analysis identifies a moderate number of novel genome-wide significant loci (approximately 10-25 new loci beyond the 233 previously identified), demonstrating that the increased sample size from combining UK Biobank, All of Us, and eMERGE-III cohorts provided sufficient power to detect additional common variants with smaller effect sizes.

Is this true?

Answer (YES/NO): NO